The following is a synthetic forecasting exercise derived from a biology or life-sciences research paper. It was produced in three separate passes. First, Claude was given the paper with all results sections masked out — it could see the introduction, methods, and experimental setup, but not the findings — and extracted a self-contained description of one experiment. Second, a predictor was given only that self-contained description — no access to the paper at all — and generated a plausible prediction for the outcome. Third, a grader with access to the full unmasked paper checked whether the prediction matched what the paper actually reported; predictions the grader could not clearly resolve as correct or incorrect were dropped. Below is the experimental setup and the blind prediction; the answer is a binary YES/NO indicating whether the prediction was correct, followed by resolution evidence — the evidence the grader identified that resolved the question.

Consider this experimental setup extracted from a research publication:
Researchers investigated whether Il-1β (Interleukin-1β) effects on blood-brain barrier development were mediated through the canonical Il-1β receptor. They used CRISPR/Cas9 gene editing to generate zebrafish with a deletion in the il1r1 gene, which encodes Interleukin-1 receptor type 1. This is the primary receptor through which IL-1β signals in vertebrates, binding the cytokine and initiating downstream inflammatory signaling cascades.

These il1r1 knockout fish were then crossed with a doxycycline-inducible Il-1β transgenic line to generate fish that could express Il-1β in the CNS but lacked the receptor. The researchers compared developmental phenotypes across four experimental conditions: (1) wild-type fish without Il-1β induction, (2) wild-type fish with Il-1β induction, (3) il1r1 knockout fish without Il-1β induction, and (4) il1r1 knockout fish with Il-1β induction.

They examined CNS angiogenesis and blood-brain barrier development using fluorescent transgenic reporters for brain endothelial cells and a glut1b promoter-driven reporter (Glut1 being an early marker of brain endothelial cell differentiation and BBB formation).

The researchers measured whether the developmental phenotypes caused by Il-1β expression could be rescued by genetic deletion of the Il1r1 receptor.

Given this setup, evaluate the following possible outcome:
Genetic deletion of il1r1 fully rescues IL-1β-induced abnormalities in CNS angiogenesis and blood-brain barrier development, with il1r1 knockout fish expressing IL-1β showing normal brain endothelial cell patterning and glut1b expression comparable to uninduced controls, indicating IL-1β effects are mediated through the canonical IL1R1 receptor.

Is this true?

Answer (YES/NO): NO